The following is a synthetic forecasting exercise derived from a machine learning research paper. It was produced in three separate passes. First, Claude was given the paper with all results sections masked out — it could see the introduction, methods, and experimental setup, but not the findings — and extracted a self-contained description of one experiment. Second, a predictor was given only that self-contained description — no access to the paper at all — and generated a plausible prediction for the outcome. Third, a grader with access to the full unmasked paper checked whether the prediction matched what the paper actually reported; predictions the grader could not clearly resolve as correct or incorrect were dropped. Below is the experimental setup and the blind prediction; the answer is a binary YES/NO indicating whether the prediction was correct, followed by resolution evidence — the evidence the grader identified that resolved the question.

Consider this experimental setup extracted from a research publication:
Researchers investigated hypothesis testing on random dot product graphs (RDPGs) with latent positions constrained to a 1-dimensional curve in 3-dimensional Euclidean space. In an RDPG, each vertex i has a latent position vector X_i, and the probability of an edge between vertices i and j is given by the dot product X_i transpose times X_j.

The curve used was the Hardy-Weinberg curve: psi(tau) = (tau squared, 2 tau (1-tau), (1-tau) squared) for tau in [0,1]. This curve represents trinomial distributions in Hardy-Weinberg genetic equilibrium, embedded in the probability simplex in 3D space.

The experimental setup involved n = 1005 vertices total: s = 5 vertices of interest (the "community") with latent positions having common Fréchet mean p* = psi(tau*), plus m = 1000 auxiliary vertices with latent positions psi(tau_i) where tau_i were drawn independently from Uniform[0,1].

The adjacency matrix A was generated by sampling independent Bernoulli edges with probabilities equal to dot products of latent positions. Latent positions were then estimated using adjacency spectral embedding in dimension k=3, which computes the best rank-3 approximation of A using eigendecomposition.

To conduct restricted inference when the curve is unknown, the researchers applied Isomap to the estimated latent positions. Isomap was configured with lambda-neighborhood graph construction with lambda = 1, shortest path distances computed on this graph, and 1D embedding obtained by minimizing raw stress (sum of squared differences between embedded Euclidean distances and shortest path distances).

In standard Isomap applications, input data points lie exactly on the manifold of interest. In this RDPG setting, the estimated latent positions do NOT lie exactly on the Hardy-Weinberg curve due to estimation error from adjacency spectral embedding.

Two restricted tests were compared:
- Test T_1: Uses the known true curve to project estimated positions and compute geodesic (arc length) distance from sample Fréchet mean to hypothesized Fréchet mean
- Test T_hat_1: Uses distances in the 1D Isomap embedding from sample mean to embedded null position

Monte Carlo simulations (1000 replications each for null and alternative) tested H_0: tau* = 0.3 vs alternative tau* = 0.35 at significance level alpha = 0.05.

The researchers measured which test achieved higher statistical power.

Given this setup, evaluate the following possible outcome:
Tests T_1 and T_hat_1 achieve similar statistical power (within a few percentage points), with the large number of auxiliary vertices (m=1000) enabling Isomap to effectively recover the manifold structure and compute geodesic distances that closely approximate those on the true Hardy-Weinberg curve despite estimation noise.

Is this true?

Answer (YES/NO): NO